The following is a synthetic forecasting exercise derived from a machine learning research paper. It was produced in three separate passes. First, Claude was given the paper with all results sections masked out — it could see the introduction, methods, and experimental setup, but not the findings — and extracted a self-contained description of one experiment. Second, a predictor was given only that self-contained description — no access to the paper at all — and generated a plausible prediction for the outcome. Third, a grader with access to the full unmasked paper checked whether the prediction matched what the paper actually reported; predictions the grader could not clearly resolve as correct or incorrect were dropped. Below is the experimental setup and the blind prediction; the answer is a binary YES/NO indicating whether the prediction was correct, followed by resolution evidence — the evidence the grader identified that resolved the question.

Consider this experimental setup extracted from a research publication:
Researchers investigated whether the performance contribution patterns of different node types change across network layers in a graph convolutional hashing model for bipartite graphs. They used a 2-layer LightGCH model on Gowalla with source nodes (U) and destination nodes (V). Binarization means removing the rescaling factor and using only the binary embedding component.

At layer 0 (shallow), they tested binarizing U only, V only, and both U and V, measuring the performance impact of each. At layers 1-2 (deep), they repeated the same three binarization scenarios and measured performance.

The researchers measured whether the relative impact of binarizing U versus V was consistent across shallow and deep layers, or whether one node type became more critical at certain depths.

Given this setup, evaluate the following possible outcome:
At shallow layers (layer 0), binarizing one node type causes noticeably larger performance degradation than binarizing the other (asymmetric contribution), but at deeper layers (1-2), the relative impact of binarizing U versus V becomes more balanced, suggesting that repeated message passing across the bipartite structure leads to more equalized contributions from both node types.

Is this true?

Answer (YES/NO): NO